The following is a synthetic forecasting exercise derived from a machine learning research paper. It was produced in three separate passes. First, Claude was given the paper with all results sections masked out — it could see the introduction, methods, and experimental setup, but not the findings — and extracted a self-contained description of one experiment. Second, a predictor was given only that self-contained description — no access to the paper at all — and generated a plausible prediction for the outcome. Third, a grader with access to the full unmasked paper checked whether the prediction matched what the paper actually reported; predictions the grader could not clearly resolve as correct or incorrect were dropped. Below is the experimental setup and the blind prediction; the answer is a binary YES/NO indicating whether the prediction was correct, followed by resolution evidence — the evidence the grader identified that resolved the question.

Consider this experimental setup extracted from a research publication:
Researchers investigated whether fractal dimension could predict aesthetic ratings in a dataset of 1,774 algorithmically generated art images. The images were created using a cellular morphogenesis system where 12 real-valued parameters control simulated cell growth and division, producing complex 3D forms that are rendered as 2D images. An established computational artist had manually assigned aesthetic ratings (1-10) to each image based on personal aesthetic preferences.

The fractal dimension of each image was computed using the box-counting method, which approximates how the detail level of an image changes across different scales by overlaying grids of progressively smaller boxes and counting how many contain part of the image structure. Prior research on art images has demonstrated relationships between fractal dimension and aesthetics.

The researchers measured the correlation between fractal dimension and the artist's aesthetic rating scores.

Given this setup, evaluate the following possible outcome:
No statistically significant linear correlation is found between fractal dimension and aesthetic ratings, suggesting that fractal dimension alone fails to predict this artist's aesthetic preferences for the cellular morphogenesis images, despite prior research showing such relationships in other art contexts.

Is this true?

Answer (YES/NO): NO